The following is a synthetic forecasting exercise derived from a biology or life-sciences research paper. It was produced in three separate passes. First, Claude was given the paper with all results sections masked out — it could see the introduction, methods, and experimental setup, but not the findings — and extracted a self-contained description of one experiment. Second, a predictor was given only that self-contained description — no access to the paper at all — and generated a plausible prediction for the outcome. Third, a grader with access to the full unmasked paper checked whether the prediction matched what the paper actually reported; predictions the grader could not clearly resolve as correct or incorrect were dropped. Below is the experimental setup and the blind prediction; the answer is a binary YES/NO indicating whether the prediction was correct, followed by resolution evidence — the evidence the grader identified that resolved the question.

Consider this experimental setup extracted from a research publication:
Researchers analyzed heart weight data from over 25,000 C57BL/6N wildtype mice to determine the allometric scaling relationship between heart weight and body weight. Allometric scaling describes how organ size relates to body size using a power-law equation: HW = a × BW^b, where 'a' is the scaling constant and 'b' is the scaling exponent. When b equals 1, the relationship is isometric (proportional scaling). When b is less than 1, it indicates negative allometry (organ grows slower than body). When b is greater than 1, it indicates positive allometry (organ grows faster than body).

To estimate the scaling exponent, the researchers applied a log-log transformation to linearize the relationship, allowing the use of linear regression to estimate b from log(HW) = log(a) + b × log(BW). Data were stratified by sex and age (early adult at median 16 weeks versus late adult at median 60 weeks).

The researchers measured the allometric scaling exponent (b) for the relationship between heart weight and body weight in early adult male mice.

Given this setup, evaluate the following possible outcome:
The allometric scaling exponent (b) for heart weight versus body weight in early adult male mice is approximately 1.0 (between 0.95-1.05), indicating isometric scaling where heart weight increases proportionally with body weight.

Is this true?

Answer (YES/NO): NO